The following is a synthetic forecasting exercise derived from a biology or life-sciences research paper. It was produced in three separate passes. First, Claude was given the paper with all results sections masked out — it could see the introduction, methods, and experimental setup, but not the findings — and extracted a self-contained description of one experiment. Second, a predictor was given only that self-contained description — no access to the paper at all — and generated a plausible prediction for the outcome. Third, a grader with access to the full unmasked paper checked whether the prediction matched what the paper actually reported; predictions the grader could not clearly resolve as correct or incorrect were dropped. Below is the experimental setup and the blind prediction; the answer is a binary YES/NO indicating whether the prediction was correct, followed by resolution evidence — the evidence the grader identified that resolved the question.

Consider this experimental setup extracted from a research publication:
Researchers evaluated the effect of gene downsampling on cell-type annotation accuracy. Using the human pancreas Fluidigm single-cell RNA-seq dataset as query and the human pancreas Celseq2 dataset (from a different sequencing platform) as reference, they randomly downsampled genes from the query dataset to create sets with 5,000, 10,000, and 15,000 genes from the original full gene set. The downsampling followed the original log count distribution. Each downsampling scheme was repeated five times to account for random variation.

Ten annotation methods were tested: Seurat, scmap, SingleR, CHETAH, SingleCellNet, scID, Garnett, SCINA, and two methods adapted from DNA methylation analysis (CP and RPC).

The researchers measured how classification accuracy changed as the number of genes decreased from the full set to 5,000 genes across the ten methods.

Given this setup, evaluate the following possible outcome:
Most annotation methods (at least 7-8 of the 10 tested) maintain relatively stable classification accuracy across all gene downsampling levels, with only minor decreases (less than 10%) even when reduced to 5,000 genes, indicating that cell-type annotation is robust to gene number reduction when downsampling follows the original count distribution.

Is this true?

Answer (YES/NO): NO